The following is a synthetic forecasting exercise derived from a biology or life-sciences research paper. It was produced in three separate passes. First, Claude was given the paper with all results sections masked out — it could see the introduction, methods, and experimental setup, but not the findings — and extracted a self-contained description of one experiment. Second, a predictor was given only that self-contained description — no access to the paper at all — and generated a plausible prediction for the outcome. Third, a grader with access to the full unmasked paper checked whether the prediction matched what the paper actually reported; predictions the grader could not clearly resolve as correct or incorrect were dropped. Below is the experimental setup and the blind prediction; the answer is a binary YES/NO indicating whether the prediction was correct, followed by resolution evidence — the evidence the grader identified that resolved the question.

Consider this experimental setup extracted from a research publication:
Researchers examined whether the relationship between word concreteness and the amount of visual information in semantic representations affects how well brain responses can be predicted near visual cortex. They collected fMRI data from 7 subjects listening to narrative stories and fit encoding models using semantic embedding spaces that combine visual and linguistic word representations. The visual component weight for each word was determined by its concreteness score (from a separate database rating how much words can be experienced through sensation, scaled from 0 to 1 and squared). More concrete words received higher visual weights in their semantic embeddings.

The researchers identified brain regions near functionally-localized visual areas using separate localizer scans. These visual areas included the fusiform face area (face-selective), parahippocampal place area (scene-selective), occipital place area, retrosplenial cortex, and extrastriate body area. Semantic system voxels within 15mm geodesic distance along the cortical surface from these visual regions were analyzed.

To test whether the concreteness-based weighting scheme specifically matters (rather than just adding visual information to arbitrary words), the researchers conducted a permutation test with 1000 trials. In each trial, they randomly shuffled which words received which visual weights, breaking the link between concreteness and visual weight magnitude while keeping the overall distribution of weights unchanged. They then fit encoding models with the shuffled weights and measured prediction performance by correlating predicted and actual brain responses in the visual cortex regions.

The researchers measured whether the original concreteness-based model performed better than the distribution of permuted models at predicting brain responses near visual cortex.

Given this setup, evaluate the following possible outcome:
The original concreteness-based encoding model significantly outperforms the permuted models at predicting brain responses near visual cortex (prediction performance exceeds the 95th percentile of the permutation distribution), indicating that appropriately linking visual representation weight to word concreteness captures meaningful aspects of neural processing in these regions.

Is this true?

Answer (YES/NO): YES